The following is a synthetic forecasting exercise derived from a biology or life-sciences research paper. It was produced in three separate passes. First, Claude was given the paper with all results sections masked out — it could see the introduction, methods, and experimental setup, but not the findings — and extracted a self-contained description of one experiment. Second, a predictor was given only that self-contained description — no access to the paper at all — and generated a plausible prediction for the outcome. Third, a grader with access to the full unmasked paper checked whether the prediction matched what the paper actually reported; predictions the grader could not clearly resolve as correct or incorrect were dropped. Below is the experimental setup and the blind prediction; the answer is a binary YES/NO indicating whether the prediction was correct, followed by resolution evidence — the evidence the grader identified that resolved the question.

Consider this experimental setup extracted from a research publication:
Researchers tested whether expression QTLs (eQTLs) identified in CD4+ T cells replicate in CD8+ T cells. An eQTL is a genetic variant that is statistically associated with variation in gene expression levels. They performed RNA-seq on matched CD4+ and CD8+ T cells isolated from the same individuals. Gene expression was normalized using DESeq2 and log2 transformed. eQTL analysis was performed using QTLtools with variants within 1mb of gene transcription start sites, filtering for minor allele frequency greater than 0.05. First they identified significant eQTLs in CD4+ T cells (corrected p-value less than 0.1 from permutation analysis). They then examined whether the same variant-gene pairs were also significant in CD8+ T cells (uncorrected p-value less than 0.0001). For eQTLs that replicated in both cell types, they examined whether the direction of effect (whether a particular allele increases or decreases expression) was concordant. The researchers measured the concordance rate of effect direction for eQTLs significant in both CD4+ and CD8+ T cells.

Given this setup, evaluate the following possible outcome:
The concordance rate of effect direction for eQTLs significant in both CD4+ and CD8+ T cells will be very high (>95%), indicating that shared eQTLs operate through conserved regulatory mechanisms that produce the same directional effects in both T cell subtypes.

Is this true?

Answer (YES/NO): YES